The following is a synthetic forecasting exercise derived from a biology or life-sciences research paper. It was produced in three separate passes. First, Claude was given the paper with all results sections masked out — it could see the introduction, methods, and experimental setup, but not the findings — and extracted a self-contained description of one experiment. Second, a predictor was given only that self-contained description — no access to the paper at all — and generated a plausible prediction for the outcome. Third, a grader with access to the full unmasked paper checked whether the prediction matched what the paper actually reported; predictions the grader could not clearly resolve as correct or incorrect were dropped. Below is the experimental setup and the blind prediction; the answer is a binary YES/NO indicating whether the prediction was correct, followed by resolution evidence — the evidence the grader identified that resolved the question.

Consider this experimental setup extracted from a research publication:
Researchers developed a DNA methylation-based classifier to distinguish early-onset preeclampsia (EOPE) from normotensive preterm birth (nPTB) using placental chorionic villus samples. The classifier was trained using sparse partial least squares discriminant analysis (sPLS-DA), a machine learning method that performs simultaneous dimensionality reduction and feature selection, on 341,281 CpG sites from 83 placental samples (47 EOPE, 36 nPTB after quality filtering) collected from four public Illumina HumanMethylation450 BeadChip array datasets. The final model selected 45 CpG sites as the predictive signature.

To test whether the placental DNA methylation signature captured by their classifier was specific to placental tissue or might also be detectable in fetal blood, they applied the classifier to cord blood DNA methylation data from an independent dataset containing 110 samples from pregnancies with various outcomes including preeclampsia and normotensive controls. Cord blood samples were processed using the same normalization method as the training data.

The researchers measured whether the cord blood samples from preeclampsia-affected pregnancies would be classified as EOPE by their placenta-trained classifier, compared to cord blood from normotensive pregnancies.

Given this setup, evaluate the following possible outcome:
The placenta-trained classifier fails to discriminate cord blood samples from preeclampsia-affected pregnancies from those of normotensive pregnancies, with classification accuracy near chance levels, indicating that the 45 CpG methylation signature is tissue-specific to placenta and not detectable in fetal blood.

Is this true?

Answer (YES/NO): YES